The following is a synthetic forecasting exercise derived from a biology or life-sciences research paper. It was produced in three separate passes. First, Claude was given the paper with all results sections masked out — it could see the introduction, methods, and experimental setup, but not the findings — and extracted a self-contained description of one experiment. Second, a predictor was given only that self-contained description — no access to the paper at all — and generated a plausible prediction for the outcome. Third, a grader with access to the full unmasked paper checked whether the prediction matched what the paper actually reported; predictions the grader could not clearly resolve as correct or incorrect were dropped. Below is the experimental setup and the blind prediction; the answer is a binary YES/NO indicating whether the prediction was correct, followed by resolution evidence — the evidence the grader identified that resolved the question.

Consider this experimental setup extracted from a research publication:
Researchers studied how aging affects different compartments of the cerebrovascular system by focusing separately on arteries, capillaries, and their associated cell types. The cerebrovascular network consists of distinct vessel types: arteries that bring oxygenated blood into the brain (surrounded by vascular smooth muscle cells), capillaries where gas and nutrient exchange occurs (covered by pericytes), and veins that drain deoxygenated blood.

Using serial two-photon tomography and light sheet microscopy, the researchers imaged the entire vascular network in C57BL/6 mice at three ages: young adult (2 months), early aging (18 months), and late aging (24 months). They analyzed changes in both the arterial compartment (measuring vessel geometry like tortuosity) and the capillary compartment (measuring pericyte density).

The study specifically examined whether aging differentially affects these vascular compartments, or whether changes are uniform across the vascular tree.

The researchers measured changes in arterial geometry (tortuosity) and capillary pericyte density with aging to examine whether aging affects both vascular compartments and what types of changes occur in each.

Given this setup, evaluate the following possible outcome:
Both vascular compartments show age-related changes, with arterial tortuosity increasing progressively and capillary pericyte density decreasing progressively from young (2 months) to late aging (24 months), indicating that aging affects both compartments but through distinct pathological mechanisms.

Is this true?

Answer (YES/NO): NO